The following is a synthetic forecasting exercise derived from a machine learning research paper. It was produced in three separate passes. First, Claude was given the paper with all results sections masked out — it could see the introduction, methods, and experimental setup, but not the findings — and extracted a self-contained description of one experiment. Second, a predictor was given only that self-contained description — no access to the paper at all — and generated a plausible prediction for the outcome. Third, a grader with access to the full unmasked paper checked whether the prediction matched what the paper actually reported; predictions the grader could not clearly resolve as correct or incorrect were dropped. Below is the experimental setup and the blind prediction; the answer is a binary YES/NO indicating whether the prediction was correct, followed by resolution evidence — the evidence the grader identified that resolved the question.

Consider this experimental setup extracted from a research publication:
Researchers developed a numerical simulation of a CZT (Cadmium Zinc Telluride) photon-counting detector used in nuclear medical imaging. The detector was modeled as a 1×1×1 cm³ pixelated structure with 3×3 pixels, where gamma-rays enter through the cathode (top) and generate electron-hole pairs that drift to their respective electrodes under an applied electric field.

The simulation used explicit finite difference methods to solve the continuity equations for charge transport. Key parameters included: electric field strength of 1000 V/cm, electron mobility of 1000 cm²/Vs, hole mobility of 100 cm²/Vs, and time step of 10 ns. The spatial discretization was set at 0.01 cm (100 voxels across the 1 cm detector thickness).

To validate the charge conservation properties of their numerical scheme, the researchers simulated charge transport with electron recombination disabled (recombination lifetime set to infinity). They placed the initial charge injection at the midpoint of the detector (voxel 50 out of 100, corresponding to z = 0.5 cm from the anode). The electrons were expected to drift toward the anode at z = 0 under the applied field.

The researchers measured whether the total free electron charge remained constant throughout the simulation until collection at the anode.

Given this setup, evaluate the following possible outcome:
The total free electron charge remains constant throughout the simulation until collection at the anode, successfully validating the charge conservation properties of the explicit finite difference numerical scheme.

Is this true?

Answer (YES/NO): NO